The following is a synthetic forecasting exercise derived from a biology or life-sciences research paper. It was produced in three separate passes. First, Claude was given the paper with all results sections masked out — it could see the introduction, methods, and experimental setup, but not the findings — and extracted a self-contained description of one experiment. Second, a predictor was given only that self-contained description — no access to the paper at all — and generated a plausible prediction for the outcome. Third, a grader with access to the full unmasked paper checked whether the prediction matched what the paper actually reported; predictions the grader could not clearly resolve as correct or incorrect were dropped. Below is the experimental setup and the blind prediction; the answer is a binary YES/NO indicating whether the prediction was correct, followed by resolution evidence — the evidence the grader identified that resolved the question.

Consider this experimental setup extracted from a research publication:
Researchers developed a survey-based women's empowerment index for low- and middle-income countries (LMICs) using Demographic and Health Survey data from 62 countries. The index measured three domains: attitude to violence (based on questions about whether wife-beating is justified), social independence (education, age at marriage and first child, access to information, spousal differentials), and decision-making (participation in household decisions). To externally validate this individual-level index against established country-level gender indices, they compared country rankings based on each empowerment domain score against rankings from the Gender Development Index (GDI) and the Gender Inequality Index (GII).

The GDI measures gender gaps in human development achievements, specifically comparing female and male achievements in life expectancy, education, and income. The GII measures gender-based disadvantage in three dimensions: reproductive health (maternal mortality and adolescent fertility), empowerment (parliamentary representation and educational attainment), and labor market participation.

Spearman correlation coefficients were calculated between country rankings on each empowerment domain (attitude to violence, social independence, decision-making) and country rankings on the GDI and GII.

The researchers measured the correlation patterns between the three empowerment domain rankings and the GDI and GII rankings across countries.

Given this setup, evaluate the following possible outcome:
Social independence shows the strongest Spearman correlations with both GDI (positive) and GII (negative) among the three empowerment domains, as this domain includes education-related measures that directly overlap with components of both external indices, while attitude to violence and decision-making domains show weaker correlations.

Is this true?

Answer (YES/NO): NO